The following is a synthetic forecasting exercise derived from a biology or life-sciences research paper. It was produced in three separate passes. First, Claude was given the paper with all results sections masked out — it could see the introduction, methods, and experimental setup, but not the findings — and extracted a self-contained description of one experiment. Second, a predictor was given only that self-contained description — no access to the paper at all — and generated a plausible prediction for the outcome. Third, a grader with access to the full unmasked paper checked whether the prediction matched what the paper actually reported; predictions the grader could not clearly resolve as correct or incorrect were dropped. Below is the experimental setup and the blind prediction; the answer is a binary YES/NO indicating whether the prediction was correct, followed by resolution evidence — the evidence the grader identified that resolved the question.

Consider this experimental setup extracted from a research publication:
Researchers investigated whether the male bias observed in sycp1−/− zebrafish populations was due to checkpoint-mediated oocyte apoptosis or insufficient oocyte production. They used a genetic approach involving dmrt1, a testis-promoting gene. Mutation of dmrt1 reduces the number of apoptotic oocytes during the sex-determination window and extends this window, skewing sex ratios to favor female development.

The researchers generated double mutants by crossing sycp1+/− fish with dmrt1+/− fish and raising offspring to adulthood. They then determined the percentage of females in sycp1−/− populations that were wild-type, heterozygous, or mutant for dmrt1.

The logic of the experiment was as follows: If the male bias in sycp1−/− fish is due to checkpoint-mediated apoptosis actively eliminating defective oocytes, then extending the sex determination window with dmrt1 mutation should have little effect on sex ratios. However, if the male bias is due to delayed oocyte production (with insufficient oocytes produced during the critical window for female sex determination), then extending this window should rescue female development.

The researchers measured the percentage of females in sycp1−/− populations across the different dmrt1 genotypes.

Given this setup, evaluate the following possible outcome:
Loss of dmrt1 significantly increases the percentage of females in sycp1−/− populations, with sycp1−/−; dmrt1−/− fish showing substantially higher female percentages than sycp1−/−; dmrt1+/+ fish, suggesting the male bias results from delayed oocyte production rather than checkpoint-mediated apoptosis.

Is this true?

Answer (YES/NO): YES